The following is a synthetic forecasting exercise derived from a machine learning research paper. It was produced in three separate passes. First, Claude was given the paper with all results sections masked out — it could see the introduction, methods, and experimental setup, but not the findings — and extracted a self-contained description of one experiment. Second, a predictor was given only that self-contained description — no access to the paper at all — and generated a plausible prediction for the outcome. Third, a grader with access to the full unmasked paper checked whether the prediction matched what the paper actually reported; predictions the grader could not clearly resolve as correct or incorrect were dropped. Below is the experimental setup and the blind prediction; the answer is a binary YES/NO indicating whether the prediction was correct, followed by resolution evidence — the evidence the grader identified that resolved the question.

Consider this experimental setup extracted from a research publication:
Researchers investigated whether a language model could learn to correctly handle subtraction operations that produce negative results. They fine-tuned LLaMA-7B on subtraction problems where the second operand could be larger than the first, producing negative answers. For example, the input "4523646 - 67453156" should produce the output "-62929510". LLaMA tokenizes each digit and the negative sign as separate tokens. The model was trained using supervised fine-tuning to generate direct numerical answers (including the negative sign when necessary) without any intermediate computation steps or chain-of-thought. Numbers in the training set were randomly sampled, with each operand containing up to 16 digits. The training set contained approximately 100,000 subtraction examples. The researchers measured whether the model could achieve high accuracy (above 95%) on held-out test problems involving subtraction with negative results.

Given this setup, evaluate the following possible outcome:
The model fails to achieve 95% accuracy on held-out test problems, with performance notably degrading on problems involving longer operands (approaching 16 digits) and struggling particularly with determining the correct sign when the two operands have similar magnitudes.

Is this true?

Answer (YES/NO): NO